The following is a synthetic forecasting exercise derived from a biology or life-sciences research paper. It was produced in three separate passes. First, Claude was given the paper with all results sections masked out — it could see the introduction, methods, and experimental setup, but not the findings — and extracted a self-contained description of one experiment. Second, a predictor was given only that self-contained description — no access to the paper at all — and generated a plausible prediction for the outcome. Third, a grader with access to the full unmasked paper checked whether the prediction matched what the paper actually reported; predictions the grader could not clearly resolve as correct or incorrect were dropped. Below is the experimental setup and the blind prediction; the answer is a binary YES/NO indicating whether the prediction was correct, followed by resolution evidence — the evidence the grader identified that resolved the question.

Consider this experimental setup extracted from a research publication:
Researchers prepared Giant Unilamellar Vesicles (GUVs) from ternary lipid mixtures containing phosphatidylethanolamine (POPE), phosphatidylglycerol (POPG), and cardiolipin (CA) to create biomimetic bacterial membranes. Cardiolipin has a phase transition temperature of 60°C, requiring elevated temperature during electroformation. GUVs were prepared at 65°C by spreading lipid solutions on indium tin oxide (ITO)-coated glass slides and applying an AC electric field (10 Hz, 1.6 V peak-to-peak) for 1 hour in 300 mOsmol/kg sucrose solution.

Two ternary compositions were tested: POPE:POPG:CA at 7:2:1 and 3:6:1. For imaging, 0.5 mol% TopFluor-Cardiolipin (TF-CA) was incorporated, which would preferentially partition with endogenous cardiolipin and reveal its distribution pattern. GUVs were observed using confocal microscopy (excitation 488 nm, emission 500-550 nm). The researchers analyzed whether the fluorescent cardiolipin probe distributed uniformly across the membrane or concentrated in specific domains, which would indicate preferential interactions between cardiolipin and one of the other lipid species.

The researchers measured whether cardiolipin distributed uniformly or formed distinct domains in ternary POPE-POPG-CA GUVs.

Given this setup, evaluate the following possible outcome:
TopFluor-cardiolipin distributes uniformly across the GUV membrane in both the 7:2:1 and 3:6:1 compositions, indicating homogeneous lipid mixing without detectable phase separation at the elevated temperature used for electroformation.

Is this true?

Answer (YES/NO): NO